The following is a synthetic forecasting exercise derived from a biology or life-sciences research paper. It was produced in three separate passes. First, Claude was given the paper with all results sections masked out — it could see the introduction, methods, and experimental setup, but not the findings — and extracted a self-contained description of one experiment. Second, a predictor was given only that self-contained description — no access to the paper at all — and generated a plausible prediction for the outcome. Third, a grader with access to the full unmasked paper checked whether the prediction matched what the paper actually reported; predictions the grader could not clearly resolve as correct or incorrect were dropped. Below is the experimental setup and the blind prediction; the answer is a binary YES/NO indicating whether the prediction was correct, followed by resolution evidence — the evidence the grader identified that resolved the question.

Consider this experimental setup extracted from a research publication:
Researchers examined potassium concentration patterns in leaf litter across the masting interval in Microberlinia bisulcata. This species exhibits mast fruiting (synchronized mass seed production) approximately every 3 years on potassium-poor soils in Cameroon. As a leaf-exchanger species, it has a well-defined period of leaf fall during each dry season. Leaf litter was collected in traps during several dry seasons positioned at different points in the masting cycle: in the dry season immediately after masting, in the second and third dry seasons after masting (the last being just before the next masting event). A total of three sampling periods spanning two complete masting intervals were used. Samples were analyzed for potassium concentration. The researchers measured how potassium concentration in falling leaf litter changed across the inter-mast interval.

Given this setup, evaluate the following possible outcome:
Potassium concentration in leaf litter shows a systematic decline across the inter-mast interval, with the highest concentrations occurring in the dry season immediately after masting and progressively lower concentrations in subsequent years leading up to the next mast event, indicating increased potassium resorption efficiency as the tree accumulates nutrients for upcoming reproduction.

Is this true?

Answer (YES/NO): NO